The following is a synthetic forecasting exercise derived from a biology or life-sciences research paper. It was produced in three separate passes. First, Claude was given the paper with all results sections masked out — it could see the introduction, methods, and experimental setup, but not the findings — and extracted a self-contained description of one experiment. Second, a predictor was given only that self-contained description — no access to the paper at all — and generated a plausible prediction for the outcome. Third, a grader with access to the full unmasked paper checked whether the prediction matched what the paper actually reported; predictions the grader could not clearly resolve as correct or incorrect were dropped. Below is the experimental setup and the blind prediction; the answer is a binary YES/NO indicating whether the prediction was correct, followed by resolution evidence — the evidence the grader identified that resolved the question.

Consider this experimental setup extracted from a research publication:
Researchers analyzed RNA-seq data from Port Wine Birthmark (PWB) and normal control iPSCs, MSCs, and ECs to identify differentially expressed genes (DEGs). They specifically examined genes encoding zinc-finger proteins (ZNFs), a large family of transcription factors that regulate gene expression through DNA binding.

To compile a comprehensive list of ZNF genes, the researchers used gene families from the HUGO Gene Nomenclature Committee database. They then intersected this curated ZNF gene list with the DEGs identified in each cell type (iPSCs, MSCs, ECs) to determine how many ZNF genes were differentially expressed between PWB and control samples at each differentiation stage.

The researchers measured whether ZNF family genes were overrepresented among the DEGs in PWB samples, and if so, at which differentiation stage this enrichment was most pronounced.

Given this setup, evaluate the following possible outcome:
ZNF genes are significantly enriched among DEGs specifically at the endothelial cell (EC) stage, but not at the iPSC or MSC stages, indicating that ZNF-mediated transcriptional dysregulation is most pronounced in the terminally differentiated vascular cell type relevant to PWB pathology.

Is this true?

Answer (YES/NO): NO